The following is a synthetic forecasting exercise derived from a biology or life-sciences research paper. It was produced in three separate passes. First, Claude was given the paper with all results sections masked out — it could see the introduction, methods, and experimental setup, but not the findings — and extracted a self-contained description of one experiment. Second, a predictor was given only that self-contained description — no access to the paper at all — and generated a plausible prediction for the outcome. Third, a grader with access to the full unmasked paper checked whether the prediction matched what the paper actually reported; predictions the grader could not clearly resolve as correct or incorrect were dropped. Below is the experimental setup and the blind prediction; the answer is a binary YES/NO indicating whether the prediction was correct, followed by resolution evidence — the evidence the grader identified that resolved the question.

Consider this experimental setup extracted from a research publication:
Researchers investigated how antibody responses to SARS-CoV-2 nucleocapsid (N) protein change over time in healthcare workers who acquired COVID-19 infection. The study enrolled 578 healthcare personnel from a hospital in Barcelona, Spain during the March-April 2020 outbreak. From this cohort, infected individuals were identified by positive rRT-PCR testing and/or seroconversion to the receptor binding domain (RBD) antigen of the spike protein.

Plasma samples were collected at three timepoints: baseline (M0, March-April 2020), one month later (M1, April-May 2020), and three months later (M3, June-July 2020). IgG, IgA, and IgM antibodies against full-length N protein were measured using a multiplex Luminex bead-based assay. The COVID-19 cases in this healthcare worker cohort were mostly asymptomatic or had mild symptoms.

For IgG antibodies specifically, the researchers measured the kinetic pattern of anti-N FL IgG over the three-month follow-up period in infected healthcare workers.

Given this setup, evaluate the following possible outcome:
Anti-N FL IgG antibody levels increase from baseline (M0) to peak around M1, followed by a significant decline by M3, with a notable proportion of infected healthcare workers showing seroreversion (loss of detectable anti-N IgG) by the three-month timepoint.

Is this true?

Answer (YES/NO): NO